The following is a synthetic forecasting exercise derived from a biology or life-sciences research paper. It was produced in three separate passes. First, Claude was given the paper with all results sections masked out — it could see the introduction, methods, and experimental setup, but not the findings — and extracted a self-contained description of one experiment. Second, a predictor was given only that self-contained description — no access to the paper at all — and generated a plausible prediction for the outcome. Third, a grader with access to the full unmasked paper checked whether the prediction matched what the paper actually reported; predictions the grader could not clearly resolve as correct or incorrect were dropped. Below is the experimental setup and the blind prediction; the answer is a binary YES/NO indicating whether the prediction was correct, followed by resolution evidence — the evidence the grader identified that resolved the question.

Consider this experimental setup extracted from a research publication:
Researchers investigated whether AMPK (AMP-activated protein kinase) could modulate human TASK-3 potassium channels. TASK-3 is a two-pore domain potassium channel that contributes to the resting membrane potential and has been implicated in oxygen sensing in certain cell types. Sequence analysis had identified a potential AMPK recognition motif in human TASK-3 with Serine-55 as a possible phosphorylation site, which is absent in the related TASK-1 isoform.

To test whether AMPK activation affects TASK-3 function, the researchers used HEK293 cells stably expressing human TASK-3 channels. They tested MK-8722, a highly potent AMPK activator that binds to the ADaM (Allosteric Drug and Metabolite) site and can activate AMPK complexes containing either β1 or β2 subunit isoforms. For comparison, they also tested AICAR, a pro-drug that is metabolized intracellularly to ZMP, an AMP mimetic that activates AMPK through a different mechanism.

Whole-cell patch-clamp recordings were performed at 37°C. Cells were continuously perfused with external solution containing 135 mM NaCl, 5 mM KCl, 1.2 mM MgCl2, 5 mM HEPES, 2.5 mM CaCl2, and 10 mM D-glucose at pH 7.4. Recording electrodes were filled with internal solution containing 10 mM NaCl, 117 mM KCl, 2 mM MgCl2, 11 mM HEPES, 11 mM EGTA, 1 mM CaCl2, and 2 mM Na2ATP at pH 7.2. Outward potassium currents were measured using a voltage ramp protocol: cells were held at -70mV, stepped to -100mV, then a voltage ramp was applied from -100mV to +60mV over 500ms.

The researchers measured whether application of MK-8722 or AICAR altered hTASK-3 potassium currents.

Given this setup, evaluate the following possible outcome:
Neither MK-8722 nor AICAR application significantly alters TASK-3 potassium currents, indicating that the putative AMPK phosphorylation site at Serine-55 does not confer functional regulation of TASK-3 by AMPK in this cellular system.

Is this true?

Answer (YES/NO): YES